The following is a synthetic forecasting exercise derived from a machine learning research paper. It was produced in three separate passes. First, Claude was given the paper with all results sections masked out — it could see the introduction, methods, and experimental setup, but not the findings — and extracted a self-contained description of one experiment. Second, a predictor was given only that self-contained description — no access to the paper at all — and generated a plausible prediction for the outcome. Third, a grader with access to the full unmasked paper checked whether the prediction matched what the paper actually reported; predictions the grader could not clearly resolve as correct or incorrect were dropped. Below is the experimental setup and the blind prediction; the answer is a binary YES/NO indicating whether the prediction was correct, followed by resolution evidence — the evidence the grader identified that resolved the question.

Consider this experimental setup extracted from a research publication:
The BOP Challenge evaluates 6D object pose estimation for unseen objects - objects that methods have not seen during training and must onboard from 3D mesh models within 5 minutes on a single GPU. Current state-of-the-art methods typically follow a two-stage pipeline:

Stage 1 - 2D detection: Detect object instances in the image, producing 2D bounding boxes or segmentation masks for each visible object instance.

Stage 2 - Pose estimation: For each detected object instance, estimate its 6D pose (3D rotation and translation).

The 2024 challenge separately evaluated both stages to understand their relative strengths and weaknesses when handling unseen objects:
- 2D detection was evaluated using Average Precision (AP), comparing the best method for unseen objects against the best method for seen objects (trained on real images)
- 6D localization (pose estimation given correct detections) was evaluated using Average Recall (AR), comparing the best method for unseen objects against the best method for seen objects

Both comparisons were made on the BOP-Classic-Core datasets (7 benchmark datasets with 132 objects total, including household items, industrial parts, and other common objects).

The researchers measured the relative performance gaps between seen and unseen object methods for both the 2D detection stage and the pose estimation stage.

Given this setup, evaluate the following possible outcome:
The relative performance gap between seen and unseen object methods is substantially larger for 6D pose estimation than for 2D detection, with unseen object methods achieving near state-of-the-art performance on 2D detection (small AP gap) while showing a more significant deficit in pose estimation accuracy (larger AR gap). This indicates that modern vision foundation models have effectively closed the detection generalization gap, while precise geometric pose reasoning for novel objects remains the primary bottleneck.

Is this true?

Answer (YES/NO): NO